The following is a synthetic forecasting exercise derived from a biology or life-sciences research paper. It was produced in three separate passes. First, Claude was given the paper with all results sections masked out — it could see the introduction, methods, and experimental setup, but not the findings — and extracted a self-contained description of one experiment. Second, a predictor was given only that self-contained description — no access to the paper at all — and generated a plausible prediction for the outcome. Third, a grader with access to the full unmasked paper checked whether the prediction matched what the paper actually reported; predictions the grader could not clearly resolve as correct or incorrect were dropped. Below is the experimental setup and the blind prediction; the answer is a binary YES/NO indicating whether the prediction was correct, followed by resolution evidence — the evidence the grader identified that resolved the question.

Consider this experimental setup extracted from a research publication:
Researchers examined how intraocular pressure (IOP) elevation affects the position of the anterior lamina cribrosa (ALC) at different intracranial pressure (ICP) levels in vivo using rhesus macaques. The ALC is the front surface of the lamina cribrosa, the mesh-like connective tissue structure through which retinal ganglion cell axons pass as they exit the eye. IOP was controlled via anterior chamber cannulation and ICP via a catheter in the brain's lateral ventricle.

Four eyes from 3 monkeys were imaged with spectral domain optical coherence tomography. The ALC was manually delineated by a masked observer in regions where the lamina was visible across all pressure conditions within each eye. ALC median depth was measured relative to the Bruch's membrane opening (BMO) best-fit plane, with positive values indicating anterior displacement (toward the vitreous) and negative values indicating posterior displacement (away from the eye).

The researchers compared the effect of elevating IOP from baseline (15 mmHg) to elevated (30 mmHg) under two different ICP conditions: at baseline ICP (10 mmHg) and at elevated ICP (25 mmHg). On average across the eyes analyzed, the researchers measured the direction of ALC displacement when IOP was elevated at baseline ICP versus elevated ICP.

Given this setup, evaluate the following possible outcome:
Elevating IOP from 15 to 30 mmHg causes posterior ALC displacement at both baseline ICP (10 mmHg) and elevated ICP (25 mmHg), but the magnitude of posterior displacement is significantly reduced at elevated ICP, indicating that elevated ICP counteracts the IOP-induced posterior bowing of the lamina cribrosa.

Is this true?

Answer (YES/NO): NO